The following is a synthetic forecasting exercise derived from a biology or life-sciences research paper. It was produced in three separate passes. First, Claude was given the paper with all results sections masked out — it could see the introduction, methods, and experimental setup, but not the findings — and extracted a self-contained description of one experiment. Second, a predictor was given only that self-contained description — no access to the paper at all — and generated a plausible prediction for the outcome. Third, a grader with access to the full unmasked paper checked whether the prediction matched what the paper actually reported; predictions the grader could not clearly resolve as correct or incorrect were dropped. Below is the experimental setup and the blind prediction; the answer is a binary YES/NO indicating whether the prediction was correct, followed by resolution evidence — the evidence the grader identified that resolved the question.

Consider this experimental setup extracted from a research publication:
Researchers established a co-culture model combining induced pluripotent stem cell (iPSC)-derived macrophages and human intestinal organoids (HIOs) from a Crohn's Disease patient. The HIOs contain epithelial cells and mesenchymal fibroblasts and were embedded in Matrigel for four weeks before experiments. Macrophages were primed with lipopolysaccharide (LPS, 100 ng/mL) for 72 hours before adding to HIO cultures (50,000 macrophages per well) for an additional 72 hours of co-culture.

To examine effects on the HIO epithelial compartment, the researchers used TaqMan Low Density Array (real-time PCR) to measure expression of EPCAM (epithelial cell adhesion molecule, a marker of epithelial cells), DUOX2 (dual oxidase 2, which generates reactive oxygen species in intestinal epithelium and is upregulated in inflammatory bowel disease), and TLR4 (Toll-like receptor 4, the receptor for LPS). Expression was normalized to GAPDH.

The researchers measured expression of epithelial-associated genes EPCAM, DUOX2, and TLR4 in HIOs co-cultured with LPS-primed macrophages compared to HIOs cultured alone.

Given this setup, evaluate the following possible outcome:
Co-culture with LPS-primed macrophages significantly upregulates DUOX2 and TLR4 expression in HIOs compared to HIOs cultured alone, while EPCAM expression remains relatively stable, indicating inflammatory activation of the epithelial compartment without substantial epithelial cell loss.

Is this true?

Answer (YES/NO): NO